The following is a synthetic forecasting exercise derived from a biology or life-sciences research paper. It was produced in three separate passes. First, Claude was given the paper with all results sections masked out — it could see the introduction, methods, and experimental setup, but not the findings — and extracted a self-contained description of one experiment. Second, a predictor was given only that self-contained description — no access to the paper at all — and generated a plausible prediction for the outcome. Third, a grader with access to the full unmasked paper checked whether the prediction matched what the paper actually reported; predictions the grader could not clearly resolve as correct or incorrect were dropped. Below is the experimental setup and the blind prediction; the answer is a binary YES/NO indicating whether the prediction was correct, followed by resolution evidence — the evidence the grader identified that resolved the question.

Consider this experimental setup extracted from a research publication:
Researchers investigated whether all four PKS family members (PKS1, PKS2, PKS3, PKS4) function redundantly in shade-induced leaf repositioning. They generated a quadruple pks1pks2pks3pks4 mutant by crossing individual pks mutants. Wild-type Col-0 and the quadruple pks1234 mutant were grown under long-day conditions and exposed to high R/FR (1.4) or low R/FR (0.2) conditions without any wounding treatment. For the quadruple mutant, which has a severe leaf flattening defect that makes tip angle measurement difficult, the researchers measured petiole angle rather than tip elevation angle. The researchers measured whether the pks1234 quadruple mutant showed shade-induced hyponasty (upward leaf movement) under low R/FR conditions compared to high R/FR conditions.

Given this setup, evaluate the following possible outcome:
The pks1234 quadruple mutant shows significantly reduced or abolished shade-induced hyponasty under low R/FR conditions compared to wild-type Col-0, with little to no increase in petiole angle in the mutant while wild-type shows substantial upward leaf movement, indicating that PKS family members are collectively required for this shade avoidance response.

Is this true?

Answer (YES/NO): NO